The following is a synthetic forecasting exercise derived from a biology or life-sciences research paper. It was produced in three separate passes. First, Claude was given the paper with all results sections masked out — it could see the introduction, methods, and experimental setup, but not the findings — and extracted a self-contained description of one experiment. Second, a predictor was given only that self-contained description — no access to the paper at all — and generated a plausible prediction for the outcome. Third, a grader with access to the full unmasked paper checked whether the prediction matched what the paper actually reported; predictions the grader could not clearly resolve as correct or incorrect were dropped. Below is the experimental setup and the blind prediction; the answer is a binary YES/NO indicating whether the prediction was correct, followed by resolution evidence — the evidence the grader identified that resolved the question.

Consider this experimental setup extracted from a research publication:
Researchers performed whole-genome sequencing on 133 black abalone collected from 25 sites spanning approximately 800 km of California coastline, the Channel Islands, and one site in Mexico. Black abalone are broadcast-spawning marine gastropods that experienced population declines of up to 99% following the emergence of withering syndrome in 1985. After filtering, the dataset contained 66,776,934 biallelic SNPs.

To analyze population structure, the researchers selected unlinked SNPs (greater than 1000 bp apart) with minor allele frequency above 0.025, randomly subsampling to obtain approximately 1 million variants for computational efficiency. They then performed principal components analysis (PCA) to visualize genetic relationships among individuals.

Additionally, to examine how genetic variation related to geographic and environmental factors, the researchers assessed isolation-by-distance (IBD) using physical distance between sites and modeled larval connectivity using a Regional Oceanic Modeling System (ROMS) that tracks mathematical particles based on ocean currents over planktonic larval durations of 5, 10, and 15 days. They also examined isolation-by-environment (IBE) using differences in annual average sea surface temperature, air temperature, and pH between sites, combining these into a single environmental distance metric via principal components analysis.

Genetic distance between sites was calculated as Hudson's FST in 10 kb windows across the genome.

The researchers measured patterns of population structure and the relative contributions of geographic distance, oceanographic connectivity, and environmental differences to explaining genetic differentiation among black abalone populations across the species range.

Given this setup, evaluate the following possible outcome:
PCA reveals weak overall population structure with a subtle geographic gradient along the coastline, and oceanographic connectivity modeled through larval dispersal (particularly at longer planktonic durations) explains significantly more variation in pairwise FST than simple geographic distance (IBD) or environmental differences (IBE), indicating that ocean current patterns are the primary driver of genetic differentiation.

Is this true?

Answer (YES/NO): NO